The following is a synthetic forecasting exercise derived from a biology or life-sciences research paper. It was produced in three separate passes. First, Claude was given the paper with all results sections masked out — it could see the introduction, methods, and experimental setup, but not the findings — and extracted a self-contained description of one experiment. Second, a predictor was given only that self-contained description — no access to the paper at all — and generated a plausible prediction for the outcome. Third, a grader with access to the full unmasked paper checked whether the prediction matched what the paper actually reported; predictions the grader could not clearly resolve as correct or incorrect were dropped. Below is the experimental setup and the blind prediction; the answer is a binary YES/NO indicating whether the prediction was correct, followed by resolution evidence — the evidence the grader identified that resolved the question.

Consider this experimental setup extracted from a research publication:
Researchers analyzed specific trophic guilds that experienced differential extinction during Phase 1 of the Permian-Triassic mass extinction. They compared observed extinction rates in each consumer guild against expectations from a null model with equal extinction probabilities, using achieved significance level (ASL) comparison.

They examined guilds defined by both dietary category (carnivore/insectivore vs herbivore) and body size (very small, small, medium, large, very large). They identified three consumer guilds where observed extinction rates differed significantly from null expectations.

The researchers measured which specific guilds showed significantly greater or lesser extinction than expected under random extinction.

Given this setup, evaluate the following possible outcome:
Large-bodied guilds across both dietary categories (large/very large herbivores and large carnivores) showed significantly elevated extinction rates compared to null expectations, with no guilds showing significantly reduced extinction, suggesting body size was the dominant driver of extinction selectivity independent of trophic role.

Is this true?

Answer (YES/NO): NO